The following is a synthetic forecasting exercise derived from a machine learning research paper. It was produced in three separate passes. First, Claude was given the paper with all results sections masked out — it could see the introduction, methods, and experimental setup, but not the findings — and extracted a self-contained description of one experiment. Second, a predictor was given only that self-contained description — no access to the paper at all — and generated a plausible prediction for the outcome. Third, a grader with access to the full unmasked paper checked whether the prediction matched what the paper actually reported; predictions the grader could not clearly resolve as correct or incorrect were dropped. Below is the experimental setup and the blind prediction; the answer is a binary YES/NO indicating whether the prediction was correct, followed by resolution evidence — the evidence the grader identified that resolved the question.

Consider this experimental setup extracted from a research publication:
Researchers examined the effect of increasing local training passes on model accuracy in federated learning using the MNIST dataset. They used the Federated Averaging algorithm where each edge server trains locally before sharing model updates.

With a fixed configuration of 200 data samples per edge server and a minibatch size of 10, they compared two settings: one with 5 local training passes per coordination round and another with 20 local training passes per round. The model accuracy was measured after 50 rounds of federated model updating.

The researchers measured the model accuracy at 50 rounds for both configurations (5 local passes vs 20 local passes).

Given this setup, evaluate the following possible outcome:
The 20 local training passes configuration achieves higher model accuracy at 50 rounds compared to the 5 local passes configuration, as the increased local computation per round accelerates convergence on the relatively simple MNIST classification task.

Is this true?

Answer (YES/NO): YES